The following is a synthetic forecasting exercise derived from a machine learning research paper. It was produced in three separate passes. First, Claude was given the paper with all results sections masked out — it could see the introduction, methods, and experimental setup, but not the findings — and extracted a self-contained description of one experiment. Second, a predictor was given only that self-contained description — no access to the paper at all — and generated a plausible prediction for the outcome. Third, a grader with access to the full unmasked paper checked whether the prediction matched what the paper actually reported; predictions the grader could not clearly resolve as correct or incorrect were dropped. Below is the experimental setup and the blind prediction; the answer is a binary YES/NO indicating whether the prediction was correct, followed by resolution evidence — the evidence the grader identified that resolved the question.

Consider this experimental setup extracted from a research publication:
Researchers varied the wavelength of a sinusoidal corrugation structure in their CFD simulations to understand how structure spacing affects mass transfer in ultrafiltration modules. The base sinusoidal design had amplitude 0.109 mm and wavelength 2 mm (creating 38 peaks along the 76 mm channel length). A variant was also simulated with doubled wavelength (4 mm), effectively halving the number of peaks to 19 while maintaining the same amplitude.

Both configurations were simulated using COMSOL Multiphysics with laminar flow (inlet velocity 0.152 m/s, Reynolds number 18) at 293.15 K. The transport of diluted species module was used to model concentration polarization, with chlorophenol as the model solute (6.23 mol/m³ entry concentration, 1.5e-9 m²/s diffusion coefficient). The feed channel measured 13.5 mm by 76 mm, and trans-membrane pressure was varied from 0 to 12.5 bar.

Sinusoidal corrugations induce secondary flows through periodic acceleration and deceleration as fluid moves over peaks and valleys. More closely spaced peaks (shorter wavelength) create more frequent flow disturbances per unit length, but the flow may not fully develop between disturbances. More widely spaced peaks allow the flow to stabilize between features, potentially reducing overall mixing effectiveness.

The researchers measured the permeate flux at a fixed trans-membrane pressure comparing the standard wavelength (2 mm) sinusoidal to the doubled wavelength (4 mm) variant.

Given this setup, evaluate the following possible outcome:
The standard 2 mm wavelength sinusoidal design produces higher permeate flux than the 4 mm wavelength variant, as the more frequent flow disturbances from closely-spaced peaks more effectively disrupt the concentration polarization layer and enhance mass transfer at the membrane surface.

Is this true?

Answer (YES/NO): YES